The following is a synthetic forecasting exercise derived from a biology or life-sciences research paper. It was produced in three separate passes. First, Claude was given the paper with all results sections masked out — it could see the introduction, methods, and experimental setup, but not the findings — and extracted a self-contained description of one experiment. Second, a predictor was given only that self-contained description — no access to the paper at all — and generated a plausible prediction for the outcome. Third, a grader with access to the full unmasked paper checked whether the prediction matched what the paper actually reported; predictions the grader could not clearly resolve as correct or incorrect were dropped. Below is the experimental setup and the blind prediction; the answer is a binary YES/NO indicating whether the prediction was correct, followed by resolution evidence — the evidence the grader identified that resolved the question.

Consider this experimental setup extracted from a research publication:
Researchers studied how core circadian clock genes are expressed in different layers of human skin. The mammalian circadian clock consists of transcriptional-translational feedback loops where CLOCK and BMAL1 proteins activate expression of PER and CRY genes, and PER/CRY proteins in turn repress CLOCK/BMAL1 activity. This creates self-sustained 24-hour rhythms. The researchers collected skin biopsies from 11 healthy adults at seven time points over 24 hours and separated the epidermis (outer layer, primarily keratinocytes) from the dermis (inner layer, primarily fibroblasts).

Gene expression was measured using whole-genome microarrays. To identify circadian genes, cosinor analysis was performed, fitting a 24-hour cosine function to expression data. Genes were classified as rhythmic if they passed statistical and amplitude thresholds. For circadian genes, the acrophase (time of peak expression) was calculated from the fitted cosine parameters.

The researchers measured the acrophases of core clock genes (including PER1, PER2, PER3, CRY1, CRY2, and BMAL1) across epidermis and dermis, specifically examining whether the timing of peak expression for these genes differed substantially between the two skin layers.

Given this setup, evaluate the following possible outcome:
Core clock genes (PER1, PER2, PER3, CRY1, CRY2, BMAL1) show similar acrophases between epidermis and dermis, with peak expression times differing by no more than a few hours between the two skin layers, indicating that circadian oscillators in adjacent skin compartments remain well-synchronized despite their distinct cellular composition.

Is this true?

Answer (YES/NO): YES